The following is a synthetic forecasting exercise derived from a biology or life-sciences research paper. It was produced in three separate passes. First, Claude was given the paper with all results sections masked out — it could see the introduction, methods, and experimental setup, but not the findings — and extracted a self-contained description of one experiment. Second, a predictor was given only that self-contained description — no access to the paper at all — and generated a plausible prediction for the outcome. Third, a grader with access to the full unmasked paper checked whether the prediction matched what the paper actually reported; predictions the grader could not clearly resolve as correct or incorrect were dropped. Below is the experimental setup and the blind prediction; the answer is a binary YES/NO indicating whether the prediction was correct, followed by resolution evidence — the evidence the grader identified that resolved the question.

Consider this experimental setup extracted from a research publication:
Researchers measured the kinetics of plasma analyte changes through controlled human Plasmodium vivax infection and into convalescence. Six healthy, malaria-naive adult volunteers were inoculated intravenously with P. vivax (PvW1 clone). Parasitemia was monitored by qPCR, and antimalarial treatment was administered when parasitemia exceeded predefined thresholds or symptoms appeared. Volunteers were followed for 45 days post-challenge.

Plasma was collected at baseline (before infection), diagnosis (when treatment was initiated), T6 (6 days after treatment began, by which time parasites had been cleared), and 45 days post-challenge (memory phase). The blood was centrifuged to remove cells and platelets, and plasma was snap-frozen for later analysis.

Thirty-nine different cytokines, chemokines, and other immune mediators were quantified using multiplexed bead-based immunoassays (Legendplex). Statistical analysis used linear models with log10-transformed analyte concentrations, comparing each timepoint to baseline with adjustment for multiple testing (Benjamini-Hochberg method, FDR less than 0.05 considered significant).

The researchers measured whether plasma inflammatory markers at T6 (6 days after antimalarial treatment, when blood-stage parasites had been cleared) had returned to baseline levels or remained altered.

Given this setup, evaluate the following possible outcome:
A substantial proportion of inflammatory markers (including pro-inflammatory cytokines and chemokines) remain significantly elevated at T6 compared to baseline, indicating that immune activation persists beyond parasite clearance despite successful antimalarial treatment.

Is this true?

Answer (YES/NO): NO